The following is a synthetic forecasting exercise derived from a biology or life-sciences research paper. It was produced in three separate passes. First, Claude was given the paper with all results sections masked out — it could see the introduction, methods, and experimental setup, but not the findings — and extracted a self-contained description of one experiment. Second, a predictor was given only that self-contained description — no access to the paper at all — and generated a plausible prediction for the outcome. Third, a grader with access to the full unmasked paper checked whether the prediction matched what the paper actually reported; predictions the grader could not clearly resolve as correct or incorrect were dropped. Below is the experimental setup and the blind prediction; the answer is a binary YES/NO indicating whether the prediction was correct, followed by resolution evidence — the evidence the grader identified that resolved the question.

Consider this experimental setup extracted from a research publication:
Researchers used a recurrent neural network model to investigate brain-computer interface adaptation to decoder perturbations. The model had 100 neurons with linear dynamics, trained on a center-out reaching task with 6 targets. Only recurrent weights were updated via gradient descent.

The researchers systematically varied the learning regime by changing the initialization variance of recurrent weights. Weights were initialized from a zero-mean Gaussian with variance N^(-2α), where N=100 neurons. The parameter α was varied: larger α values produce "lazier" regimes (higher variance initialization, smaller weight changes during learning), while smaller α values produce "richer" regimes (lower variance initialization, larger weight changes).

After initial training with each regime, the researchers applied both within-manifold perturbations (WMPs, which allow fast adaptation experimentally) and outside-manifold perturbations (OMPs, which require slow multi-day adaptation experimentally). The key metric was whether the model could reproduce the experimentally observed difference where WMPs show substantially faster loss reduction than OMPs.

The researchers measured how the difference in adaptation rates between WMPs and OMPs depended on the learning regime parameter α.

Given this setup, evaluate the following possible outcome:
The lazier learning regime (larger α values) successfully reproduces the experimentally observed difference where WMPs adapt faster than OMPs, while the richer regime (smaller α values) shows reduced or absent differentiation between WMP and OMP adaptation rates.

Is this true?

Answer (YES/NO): YES